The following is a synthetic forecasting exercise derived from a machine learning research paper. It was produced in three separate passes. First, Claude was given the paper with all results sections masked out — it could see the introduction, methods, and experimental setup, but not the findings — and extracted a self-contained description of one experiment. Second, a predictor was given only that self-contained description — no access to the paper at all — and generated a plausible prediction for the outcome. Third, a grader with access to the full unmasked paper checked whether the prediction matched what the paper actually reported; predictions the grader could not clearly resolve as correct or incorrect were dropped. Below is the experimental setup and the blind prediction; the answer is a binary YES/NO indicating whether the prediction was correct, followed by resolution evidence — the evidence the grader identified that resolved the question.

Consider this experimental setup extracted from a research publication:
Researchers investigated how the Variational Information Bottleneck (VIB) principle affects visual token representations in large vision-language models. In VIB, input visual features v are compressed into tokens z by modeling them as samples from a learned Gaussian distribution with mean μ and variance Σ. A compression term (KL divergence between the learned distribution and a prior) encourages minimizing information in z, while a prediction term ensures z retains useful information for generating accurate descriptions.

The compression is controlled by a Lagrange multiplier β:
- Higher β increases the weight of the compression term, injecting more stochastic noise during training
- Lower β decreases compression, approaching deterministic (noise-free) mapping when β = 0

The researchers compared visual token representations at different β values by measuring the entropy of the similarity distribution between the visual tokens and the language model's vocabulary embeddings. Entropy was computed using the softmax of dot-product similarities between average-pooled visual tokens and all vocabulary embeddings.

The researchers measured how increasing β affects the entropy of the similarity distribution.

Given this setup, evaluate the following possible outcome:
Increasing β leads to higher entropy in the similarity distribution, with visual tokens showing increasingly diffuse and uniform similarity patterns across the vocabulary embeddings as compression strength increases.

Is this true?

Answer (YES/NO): YES